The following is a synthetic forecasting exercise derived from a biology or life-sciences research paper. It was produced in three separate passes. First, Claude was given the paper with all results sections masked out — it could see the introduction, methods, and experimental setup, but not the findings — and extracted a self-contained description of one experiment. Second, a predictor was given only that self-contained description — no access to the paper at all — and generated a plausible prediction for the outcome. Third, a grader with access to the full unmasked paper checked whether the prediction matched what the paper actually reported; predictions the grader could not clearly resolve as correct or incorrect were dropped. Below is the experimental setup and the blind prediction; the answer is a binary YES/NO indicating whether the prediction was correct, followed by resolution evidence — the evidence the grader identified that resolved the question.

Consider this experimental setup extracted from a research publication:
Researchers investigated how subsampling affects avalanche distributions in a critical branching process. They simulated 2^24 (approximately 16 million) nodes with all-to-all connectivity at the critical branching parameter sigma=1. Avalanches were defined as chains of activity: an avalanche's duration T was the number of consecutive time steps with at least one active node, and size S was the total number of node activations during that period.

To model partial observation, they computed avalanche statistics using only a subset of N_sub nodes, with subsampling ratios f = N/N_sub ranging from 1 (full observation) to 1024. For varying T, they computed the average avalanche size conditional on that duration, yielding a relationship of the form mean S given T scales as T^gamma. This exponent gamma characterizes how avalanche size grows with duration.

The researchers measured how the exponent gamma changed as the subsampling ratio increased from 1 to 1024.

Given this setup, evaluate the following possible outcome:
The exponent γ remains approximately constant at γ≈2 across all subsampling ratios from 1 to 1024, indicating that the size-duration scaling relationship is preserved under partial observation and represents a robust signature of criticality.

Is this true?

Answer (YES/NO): NO